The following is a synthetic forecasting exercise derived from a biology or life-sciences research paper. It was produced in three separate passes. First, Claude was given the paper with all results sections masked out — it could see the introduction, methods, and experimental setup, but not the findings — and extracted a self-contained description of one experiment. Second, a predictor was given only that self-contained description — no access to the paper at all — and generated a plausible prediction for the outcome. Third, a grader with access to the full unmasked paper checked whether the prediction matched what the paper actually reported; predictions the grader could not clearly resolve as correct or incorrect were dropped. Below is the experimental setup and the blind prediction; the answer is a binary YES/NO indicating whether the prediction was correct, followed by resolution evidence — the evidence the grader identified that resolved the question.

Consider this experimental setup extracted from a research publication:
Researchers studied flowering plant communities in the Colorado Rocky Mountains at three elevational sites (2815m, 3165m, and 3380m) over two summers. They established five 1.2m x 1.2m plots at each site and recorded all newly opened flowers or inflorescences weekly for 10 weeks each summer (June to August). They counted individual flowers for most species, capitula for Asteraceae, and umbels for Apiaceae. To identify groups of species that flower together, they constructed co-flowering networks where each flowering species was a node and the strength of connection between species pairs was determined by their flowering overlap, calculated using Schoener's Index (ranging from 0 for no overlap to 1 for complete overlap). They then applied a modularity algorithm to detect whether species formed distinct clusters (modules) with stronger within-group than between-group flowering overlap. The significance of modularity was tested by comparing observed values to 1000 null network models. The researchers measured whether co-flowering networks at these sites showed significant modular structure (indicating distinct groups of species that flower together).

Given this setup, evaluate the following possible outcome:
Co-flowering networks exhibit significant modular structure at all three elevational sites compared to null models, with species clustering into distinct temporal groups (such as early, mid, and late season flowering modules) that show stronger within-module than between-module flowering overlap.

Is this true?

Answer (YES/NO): YES